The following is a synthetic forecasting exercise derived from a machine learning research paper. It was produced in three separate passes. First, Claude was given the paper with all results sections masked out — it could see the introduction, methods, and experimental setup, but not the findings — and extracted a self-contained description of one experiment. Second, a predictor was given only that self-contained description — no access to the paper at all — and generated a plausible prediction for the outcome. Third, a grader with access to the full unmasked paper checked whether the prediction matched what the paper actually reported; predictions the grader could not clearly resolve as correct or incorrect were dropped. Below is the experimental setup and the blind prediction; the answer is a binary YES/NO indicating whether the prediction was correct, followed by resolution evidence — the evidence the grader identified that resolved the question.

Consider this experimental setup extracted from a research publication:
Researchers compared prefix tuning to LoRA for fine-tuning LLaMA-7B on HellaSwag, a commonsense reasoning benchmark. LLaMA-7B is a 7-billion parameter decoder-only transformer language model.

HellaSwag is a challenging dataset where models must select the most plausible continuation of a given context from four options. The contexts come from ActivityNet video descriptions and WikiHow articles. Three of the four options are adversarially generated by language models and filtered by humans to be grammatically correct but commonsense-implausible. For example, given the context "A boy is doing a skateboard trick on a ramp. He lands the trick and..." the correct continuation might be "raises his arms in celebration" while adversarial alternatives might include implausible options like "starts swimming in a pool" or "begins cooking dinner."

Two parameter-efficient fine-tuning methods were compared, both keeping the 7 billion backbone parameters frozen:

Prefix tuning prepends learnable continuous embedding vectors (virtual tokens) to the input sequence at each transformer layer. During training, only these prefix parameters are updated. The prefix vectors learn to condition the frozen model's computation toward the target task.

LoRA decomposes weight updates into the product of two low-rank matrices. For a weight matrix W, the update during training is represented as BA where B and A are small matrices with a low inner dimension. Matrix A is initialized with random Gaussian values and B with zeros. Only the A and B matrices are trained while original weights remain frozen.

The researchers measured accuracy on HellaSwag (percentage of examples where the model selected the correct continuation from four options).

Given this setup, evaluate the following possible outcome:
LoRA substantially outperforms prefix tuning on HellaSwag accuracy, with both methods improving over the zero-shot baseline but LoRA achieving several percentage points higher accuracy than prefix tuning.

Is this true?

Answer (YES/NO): NO